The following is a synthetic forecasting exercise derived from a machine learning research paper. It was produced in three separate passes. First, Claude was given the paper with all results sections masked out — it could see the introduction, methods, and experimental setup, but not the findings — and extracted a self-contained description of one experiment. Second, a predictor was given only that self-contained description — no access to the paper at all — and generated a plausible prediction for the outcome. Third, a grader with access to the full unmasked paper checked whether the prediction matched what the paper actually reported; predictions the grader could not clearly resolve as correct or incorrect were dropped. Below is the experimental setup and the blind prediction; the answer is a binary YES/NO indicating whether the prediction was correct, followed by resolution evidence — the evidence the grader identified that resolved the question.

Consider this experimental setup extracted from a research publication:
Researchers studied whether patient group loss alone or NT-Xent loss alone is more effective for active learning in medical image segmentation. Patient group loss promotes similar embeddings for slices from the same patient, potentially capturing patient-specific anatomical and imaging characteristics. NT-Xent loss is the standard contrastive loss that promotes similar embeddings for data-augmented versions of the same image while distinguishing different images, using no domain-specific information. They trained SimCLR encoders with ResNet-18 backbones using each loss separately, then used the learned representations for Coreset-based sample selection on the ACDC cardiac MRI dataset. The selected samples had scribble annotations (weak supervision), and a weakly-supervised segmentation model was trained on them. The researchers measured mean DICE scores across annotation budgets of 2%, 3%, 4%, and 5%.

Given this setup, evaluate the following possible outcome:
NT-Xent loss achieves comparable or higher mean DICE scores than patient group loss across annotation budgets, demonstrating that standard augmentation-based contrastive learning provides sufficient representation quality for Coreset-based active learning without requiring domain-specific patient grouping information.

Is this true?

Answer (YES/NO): NO